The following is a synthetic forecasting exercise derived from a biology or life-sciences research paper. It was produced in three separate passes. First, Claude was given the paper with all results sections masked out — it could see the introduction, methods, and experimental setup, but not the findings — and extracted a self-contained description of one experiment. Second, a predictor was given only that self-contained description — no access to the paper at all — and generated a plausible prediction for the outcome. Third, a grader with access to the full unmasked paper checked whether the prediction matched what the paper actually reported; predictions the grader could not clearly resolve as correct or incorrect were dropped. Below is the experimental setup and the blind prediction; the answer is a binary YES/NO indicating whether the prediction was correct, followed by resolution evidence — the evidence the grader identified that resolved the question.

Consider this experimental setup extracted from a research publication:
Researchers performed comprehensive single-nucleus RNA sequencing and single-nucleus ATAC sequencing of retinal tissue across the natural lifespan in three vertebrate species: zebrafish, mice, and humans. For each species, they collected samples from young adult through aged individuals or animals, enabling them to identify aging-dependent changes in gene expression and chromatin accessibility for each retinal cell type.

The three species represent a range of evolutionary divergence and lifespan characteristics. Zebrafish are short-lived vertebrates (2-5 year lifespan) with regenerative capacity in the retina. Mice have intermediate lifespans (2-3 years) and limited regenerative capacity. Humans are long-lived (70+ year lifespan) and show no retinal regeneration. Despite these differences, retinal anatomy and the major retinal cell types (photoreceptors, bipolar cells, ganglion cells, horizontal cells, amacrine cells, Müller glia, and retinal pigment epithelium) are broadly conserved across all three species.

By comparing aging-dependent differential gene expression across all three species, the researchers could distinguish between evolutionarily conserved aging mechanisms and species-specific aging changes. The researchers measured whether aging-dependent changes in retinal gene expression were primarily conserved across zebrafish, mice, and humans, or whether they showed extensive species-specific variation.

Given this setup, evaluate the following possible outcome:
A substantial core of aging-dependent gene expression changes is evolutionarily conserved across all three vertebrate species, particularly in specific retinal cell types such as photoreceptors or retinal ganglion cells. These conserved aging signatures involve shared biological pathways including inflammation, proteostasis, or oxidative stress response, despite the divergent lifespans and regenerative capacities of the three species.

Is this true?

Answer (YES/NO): NO